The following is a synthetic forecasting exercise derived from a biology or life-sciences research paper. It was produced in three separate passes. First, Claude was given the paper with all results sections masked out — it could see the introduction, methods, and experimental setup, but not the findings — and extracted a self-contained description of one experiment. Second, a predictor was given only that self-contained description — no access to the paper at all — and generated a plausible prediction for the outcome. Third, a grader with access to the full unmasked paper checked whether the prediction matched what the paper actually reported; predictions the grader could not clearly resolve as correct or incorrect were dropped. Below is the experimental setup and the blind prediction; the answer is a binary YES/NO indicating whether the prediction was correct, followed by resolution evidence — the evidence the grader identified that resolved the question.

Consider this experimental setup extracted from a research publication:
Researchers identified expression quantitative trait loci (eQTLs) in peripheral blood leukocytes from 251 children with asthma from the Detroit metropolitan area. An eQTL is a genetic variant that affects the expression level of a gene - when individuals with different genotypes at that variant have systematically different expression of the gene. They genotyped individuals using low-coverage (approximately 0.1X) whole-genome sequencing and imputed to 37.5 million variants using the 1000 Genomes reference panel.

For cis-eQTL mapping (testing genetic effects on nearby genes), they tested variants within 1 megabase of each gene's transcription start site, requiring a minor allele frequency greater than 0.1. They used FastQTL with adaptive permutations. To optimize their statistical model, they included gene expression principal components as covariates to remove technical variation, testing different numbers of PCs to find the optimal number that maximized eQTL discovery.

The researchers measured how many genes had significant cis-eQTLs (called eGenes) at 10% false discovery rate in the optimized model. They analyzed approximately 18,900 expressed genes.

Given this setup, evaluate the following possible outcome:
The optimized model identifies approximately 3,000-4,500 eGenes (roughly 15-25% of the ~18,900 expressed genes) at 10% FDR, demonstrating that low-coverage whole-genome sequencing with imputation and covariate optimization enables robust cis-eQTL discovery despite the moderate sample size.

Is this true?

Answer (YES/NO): NO